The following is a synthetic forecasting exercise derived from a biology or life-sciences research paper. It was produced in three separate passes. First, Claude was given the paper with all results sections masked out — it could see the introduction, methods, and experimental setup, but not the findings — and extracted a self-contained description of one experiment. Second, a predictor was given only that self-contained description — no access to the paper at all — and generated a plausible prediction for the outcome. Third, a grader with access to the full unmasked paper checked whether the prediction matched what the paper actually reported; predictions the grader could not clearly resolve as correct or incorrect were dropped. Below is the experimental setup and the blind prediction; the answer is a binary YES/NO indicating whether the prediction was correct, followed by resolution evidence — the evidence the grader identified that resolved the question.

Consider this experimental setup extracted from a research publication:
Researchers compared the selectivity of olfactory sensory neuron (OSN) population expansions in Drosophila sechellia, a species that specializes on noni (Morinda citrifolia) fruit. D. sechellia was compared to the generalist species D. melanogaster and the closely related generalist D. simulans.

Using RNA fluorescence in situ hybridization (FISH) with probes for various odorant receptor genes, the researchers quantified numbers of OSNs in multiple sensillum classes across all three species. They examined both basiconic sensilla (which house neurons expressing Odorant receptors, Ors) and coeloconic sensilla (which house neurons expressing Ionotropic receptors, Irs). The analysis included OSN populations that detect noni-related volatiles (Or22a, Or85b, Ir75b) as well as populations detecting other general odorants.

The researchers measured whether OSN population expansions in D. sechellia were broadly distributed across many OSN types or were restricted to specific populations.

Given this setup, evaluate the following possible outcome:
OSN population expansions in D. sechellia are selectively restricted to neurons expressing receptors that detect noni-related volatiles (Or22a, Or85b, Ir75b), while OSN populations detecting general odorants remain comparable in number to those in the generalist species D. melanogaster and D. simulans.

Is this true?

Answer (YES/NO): NO